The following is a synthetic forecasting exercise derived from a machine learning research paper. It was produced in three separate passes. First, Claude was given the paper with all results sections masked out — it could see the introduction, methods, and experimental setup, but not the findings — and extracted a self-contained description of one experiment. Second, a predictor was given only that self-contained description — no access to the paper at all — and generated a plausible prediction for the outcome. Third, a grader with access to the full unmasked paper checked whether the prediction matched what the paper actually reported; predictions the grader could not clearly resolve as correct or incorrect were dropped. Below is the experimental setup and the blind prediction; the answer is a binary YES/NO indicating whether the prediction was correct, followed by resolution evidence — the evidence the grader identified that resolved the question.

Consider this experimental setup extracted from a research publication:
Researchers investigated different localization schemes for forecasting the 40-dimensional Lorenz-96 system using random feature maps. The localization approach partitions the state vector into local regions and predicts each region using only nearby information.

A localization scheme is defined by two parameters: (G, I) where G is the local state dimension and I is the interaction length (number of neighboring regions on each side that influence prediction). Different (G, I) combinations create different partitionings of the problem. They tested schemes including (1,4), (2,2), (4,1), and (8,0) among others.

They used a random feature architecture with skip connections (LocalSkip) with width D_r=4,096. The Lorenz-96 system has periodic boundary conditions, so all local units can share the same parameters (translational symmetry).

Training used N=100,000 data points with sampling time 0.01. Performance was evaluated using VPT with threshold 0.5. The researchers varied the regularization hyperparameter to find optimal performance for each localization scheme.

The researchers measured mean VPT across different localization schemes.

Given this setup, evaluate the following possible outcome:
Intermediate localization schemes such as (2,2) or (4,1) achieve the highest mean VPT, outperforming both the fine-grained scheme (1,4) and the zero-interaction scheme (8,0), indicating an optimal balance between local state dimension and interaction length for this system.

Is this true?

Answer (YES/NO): NO